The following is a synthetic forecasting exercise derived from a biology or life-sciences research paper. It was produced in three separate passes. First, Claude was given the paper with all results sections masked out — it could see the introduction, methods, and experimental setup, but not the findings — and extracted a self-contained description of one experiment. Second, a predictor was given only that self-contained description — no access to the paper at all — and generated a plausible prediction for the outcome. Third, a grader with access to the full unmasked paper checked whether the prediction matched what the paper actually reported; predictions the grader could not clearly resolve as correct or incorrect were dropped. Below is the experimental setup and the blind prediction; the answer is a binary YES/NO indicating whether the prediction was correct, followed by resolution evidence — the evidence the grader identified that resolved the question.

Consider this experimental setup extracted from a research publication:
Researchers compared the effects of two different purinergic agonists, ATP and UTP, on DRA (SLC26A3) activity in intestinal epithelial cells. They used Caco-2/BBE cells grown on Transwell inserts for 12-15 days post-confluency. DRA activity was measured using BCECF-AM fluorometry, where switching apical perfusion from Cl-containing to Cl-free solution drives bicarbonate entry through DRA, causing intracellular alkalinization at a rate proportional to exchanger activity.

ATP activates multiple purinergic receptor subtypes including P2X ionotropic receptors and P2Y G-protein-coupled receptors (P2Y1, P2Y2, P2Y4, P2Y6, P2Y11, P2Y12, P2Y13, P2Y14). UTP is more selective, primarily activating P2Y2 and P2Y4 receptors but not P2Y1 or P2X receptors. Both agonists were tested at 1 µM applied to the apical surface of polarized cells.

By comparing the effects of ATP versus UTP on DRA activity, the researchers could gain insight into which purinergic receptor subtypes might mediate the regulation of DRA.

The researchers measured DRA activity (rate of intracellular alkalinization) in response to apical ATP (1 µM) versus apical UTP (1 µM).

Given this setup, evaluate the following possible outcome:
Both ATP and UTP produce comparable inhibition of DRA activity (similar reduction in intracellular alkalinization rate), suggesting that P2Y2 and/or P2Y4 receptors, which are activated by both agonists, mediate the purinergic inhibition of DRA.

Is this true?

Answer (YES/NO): NO